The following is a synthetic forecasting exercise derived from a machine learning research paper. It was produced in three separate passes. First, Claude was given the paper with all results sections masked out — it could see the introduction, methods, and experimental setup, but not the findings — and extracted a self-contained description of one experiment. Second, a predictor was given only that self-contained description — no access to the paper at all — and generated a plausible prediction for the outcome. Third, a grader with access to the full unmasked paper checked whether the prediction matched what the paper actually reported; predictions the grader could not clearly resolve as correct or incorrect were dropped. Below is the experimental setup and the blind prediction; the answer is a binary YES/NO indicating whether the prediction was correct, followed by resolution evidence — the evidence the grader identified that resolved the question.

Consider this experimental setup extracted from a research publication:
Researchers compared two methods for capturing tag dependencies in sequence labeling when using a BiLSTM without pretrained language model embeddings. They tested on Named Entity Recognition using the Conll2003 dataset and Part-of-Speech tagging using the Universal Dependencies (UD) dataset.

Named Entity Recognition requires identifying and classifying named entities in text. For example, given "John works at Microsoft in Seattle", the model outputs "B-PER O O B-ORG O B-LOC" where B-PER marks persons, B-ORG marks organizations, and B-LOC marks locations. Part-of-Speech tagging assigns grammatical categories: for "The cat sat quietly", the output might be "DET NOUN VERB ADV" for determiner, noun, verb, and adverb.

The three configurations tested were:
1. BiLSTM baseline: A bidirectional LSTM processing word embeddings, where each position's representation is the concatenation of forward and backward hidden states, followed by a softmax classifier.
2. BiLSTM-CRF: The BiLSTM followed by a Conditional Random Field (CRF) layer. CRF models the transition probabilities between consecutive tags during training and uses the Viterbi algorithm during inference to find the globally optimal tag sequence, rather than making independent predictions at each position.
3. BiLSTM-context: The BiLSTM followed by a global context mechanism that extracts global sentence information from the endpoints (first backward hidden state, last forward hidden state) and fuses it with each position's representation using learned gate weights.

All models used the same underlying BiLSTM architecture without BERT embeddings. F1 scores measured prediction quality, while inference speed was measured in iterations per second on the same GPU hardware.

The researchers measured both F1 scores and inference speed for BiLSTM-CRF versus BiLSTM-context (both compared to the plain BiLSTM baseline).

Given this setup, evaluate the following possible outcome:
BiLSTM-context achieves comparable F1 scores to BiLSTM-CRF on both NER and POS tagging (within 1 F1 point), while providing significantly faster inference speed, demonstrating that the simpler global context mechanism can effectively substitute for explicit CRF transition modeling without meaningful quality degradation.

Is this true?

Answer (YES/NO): YES